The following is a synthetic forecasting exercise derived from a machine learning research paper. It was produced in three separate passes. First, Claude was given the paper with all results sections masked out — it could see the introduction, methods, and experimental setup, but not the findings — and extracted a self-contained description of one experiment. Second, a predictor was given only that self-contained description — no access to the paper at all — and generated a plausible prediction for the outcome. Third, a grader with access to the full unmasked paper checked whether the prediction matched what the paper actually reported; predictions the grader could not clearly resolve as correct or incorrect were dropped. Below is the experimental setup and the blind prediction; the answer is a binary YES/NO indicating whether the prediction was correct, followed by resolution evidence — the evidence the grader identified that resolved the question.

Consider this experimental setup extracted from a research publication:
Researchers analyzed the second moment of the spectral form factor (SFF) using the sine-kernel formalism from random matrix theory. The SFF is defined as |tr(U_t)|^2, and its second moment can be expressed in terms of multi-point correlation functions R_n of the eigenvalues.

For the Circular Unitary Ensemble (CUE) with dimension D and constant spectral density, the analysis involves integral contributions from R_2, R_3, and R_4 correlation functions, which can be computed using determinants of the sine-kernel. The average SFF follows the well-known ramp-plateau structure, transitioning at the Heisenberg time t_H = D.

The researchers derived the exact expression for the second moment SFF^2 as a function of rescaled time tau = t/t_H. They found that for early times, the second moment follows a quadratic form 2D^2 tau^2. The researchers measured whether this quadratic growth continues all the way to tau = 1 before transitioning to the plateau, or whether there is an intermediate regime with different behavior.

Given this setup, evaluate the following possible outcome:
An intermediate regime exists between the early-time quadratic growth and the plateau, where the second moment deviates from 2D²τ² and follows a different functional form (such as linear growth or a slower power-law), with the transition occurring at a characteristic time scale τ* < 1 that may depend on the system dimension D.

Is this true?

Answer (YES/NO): NO